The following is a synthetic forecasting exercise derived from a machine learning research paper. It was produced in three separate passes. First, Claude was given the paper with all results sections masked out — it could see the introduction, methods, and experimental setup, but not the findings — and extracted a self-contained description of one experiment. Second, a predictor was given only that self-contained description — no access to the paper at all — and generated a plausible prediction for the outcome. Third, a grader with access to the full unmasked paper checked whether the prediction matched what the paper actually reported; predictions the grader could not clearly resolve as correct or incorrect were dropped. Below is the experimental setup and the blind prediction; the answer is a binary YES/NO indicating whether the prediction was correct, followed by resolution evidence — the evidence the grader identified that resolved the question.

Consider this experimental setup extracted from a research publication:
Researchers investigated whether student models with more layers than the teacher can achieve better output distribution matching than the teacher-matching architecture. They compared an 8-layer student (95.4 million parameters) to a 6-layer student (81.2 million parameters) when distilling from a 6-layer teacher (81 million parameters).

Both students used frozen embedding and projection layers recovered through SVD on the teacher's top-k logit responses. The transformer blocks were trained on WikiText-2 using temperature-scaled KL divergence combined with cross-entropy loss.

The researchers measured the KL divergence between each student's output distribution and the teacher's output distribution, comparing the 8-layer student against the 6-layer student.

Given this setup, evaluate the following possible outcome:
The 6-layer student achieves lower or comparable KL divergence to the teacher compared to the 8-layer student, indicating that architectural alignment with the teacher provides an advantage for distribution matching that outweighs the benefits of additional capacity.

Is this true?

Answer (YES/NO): NO